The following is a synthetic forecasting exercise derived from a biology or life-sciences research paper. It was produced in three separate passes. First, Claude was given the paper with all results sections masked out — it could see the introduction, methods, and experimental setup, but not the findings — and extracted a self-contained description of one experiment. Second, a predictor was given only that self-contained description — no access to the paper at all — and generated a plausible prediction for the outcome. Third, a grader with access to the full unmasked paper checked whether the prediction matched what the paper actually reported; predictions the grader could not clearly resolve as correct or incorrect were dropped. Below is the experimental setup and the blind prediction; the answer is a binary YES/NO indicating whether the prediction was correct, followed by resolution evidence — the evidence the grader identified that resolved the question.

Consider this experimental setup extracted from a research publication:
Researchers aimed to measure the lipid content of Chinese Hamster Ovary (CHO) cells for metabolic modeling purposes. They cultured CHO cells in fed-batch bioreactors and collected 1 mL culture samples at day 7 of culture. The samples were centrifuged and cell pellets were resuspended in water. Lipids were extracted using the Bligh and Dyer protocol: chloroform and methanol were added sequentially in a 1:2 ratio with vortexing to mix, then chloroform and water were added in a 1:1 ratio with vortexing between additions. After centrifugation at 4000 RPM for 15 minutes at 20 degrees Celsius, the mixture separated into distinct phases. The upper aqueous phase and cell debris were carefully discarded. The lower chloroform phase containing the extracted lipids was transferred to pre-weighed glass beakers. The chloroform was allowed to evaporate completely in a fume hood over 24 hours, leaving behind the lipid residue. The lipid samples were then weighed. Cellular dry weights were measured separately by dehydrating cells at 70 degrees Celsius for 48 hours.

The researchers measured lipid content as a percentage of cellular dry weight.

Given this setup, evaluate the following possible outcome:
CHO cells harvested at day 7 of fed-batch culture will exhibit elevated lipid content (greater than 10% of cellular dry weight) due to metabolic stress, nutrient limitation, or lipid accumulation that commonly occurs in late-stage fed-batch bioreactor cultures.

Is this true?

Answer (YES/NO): NO